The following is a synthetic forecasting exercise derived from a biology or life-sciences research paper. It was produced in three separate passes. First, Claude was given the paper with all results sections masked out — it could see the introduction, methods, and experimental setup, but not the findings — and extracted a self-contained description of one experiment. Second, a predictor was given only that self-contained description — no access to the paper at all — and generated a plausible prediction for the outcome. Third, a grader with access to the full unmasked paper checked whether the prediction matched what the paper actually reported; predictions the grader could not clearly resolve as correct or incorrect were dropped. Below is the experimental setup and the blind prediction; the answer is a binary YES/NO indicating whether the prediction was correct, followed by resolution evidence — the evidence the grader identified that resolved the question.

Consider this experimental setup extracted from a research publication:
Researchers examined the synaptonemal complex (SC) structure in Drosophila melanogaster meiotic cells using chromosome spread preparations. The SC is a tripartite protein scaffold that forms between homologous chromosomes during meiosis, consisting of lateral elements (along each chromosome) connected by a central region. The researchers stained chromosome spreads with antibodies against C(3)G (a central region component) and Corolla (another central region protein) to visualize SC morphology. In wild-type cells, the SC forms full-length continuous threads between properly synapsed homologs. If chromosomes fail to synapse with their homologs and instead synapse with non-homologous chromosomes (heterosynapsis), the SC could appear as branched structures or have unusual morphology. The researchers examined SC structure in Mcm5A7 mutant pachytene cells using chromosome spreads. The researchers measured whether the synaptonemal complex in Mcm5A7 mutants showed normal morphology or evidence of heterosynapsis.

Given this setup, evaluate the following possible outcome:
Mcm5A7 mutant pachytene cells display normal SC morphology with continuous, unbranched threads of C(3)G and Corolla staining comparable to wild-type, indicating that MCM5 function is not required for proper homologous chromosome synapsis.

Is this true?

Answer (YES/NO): NO